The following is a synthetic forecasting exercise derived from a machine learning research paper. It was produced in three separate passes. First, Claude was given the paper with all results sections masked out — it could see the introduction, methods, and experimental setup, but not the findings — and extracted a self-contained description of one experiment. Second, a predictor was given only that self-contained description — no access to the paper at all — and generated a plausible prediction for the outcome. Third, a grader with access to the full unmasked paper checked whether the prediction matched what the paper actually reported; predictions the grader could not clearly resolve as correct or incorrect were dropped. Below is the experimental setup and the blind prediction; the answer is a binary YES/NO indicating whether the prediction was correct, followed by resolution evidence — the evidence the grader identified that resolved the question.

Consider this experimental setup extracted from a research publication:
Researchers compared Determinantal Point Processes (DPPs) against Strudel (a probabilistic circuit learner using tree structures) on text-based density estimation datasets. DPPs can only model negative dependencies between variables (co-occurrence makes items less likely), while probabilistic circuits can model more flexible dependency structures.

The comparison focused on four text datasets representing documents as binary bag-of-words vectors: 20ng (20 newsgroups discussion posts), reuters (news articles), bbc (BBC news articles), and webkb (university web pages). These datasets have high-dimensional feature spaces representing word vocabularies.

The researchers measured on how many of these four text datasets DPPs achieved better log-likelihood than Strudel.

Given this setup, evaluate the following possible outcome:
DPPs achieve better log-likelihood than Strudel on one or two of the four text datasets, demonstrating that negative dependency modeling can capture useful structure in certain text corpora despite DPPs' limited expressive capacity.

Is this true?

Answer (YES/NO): NO